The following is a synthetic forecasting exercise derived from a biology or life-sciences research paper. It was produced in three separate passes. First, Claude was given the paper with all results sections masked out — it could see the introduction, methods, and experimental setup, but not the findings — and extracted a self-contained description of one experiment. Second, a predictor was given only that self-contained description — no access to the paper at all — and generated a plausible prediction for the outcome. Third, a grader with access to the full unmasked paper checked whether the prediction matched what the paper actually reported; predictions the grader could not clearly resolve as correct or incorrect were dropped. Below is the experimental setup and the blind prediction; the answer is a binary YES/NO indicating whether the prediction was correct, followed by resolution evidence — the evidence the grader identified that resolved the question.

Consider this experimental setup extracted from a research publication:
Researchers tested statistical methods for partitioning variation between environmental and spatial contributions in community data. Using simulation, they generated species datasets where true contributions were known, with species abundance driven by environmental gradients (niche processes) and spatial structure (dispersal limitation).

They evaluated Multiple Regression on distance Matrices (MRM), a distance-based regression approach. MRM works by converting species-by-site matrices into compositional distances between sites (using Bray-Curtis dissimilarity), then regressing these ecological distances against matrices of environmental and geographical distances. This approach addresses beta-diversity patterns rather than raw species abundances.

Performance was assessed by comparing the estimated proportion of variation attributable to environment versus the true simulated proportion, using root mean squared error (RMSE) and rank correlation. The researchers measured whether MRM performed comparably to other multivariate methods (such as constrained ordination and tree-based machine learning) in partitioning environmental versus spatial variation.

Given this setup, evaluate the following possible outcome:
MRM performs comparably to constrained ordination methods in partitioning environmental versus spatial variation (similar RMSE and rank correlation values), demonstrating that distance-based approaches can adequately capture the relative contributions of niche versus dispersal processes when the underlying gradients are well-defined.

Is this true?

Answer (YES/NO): NO